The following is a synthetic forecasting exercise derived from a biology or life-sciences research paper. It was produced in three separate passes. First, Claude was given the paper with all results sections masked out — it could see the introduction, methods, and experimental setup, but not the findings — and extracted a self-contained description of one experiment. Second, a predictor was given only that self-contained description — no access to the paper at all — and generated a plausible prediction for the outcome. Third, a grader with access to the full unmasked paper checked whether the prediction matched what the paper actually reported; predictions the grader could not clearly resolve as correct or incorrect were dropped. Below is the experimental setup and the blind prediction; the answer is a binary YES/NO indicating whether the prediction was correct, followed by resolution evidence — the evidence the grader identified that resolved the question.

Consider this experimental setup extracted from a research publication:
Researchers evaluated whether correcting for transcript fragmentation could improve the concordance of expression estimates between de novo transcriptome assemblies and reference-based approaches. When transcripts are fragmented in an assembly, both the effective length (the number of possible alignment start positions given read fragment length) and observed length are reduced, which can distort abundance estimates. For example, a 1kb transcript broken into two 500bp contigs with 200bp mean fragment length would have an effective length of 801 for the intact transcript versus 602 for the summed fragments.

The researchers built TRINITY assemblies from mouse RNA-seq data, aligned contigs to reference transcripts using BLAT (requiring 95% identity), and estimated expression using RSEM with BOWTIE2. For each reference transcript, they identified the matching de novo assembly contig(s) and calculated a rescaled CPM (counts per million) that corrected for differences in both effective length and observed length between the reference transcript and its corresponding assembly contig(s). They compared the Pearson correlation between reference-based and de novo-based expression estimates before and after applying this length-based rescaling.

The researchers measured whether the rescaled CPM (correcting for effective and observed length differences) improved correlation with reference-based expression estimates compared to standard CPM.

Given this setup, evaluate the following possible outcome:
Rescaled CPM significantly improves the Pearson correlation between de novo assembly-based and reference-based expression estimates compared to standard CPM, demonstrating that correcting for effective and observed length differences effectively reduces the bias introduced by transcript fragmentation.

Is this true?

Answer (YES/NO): NO